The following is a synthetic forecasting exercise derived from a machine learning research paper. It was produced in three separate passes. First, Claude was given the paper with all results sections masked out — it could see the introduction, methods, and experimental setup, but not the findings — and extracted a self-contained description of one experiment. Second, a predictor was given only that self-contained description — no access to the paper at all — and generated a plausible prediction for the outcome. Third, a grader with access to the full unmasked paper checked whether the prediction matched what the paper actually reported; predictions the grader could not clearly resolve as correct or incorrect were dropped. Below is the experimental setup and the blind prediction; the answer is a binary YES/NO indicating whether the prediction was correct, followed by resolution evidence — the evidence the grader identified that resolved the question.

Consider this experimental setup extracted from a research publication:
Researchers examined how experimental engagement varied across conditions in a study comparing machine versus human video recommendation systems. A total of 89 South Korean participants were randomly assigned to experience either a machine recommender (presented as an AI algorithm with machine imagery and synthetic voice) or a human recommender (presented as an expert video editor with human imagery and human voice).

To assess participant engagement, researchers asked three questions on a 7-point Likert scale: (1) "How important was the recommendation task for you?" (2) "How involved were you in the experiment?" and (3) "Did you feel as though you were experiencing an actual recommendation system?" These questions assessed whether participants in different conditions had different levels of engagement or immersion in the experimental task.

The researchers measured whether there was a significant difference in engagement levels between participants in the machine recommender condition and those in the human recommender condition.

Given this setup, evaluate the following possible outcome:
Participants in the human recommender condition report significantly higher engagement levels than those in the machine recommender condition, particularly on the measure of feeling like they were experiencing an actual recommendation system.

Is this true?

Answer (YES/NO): NO